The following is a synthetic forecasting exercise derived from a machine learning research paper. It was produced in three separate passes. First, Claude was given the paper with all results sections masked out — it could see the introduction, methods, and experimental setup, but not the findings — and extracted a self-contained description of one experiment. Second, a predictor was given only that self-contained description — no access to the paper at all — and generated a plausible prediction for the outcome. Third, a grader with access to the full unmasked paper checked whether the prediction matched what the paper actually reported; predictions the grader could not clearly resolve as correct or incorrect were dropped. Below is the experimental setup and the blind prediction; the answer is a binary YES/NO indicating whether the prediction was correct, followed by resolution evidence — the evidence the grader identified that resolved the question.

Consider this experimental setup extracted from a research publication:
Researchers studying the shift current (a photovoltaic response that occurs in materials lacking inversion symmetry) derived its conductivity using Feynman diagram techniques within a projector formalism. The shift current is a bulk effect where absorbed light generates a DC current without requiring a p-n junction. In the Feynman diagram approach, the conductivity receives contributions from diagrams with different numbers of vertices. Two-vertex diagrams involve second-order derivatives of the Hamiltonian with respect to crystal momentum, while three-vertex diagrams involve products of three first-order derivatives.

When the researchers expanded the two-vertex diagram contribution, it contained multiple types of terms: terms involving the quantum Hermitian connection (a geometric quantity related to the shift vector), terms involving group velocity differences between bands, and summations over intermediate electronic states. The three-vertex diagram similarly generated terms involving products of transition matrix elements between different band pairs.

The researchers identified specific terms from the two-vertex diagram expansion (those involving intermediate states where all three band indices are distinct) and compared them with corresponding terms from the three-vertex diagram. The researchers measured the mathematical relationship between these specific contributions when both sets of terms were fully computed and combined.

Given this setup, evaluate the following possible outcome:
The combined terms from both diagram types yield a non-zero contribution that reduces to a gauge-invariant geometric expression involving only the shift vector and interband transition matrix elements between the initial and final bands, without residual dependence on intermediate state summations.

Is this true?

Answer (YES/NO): NO